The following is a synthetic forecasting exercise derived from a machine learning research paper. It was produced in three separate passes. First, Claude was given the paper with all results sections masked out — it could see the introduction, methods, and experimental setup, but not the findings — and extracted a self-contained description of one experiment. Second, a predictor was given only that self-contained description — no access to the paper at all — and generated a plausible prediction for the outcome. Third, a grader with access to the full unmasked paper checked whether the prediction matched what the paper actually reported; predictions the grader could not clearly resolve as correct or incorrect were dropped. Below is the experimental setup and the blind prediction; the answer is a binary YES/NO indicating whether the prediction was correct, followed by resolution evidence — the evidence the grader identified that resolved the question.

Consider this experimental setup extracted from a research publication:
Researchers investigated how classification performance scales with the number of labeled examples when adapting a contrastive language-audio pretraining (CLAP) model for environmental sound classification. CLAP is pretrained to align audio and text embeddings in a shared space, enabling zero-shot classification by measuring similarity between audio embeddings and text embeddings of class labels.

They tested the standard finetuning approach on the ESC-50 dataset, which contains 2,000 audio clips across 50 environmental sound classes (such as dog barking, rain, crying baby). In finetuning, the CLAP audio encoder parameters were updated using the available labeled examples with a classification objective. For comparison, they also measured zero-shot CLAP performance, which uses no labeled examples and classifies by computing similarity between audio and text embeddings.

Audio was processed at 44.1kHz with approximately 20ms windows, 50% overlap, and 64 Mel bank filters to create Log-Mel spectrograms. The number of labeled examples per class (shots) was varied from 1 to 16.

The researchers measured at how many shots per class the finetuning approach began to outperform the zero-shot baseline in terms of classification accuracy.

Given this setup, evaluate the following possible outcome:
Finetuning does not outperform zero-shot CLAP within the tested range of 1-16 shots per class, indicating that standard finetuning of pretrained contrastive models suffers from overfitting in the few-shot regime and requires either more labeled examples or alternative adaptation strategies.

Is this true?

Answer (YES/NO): NO